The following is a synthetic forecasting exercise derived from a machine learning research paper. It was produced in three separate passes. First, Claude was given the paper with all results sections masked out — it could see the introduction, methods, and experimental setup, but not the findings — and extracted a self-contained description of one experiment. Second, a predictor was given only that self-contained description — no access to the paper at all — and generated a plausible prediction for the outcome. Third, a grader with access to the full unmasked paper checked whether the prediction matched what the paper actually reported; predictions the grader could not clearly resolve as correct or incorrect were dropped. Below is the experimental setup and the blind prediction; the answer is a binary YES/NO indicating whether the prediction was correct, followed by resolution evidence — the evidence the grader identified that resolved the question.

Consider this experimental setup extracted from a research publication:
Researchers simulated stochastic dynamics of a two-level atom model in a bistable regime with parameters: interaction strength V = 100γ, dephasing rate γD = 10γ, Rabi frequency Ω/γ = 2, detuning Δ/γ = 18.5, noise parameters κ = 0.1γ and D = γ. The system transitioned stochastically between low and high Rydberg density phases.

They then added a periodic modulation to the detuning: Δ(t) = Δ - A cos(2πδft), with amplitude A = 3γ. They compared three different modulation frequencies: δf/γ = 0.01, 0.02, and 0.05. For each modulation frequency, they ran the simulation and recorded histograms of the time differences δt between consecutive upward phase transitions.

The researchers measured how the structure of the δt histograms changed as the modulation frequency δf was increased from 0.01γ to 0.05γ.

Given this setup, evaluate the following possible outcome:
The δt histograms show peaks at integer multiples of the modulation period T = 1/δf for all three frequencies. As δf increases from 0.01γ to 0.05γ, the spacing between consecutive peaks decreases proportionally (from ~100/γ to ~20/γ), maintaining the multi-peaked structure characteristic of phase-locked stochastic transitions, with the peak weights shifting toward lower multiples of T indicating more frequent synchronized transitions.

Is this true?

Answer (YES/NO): NO